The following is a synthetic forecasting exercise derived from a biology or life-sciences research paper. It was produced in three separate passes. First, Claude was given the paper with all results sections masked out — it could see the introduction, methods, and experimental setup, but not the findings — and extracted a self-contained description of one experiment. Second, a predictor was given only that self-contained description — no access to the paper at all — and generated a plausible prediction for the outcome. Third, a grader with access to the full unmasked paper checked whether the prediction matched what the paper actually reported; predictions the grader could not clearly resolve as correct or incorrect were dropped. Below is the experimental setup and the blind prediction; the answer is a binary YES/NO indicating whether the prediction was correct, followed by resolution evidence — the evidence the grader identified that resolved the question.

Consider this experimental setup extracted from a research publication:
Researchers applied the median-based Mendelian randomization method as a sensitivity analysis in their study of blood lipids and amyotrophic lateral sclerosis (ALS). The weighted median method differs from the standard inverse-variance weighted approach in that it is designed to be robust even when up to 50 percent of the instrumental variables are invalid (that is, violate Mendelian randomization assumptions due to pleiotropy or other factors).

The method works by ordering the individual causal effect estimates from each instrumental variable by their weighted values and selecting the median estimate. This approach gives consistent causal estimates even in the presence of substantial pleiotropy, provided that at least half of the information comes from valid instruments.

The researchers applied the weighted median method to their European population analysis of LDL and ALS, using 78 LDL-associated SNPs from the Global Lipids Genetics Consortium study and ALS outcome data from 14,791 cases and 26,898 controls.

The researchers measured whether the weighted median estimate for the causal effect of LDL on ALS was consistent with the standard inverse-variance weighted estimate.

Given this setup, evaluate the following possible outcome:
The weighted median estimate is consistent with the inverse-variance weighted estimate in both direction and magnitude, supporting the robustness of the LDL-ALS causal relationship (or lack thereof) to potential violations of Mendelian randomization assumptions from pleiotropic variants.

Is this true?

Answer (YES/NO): YES